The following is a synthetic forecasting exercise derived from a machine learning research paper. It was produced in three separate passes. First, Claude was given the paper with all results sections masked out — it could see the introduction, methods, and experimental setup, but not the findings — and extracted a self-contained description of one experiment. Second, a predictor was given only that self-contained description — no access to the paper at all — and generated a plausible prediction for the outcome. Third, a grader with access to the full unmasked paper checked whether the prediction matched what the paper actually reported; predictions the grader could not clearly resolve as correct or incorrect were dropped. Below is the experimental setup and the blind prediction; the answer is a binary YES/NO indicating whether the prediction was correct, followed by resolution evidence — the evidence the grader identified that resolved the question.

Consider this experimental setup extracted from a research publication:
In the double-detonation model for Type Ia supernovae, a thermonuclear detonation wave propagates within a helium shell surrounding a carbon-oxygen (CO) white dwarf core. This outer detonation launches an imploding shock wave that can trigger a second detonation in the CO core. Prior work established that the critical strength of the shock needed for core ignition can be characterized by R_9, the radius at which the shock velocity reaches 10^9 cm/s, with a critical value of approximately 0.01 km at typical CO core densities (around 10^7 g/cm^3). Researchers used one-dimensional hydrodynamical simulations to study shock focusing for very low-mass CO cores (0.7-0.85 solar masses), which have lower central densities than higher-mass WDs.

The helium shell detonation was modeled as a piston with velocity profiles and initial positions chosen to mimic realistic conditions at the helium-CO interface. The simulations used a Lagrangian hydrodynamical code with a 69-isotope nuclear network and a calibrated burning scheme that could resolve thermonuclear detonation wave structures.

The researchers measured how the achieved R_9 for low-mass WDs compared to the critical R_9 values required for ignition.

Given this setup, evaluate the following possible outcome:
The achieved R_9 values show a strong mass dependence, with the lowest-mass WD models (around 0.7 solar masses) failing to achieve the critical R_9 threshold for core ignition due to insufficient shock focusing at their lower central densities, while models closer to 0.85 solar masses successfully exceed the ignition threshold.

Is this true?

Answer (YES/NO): NO